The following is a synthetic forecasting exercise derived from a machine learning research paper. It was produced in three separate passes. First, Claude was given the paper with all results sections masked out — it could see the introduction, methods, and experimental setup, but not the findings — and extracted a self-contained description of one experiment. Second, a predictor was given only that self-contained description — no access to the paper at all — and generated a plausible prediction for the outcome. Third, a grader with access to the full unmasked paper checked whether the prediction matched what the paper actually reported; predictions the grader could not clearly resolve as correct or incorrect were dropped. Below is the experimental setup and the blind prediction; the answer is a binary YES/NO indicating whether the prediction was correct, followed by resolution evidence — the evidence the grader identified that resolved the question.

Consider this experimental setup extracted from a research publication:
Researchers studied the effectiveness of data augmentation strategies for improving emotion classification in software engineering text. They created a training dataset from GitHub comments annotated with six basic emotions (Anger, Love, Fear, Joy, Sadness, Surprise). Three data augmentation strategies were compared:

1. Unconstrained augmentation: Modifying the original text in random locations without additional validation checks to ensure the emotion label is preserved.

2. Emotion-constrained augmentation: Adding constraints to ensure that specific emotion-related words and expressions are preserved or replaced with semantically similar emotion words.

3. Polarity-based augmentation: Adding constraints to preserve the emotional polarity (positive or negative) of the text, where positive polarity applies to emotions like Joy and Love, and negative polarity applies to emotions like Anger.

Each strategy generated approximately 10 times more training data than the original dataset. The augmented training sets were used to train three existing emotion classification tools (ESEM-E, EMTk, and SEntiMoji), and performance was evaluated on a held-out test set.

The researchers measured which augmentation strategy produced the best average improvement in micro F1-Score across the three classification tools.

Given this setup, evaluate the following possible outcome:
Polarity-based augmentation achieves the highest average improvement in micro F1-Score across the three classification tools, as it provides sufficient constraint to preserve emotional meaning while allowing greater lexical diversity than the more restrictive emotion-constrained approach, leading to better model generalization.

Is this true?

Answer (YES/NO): YES